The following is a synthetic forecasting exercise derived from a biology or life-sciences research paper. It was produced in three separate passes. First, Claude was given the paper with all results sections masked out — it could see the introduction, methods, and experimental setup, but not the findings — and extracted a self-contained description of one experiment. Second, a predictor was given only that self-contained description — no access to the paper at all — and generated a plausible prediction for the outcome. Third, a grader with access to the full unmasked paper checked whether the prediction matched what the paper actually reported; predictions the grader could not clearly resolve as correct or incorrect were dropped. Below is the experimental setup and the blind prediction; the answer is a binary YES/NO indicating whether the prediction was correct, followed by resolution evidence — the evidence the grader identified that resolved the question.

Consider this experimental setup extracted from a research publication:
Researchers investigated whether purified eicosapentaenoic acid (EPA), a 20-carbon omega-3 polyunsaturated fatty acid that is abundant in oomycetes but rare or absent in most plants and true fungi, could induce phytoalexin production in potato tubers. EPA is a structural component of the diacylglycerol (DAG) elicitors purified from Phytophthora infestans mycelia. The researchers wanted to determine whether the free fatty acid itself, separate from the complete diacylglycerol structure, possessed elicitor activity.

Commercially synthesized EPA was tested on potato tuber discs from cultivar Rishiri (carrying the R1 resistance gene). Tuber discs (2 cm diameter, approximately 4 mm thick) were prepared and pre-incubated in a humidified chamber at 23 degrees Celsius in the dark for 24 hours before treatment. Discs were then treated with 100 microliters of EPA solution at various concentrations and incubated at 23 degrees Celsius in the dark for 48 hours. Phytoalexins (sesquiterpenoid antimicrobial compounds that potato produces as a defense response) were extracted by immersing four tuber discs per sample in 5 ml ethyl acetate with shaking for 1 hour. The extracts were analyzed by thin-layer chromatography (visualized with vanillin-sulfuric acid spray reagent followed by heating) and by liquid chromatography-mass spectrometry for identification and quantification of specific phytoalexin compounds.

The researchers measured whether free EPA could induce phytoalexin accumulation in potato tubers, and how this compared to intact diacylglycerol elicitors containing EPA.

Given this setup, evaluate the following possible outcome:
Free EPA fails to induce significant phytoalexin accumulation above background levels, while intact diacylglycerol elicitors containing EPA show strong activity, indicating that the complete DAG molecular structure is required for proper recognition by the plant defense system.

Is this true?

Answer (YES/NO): NO